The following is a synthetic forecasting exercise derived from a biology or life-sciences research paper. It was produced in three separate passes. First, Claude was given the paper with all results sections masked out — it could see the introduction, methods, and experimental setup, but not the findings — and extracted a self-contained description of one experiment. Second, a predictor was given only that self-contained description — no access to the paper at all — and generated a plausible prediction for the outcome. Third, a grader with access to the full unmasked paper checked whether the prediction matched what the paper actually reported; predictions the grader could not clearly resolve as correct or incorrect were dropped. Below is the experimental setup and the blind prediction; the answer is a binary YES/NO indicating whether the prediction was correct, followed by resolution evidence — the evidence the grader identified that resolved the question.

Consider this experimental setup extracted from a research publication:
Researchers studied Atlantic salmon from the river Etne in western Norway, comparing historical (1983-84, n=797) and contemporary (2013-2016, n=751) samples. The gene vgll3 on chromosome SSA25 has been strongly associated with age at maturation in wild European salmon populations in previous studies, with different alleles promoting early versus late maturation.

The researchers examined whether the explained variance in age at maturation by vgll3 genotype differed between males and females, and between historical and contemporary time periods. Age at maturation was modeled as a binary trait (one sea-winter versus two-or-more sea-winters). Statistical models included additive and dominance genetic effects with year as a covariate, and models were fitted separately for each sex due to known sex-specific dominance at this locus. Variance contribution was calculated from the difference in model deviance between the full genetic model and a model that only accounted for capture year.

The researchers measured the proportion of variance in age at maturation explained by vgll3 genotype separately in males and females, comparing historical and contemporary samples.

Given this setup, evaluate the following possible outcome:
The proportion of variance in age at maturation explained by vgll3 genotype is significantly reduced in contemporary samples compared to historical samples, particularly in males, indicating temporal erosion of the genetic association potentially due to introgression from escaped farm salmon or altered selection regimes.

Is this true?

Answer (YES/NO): NO